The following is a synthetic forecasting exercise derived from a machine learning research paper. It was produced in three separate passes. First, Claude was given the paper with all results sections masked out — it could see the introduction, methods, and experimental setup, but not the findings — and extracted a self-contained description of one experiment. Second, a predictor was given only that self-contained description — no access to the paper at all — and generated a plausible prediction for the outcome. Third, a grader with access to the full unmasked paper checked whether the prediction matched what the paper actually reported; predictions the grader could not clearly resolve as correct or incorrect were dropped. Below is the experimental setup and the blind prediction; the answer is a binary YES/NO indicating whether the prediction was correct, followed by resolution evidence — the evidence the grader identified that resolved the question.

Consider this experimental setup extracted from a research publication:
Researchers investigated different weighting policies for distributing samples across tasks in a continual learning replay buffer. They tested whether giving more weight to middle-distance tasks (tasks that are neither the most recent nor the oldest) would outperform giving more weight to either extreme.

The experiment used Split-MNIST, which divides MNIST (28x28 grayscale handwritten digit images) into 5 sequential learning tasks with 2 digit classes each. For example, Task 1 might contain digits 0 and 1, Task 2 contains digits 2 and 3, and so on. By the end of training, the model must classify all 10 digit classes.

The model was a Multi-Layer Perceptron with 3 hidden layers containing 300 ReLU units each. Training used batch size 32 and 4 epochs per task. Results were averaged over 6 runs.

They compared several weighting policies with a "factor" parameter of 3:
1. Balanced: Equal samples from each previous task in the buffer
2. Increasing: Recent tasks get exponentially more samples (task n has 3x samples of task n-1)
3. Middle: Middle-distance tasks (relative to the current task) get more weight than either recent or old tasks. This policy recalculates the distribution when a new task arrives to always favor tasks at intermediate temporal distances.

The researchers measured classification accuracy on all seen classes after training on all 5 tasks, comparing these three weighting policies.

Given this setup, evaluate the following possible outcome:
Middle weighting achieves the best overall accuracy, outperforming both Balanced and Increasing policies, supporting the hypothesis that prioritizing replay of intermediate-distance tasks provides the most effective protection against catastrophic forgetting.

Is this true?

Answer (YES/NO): NO